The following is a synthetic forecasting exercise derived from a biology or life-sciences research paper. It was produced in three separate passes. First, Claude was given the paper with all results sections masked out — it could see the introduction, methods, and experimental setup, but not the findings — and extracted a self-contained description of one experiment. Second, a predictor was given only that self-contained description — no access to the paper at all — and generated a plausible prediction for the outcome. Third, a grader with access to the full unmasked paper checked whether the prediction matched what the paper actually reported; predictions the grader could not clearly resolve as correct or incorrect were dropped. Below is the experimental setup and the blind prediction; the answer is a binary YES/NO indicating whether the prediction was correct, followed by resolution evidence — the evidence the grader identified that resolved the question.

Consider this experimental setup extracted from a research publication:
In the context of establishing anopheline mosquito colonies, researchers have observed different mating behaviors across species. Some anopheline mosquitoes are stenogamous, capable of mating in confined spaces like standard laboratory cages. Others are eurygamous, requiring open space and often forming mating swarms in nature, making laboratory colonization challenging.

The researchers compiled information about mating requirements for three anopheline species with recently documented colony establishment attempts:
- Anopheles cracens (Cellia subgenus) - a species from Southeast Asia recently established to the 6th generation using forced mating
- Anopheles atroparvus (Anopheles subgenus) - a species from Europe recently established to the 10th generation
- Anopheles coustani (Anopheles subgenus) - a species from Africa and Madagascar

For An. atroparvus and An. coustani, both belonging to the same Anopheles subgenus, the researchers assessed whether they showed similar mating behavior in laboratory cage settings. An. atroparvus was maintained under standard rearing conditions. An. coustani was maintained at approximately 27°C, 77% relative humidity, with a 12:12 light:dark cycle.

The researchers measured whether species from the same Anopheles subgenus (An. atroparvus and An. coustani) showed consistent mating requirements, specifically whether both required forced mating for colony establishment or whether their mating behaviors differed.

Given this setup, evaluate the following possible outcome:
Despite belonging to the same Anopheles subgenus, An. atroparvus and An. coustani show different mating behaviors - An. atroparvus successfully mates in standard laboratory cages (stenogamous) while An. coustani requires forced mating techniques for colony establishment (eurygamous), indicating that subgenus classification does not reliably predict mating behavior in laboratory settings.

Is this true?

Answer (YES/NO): YES